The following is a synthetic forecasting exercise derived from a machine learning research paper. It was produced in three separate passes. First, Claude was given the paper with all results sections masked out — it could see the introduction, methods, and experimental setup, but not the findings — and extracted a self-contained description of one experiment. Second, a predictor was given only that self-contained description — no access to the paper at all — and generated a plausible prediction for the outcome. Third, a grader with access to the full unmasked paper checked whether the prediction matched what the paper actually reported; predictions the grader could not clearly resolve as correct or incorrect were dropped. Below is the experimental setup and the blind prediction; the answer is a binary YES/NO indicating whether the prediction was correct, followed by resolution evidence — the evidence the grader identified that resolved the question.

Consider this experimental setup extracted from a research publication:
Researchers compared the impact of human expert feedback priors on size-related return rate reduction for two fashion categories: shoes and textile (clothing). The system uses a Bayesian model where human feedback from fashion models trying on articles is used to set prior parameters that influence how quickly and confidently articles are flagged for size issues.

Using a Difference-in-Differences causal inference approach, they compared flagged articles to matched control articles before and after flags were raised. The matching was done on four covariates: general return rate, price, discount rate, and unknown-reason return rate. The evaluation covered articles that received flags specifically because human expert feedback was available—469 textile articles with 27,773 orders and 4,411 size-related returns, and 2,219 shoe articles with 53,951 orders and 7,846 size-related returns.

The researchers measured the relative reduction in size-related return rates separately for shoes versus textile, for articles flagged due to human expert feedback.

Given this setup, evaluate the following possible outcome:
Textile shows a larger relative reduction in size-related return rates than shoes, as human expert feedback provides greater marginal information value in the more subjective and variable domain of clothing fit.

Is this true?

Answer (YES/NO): YES